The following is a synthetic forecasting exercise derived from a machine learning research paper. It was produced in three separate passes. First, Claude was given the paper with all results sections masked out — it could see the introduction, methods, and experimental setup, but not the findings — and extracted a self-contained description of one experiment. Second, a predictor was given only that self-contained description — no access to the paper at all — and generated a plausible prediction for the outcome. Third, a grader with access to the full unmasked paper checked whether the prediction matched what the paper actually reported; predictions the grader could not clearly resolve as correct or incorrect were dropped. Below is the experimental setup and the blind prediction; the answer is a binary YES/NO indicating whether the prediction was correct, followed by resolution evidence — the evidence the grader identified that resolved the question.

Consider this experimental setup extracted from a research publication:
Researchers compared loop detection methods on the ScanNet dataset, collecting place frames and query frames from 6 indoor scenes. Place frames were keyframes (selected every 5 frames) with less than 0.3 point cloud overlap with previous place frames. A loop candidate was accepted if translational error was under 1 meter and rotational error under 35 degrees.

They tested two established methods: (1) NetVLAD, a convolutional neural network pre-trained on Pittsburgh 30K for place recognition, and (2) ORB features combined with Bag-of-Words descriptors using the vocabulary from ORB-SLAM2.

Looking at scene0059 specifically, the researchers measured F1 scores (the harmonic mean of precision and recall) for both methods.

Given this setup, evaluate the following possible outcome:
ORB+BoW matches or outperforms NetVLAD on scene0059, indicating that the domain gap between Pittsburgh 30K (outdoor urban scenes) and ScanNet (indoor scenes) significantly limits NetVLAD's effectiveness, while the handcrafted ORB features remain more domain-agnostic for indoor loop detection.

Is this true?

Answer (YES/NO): YES